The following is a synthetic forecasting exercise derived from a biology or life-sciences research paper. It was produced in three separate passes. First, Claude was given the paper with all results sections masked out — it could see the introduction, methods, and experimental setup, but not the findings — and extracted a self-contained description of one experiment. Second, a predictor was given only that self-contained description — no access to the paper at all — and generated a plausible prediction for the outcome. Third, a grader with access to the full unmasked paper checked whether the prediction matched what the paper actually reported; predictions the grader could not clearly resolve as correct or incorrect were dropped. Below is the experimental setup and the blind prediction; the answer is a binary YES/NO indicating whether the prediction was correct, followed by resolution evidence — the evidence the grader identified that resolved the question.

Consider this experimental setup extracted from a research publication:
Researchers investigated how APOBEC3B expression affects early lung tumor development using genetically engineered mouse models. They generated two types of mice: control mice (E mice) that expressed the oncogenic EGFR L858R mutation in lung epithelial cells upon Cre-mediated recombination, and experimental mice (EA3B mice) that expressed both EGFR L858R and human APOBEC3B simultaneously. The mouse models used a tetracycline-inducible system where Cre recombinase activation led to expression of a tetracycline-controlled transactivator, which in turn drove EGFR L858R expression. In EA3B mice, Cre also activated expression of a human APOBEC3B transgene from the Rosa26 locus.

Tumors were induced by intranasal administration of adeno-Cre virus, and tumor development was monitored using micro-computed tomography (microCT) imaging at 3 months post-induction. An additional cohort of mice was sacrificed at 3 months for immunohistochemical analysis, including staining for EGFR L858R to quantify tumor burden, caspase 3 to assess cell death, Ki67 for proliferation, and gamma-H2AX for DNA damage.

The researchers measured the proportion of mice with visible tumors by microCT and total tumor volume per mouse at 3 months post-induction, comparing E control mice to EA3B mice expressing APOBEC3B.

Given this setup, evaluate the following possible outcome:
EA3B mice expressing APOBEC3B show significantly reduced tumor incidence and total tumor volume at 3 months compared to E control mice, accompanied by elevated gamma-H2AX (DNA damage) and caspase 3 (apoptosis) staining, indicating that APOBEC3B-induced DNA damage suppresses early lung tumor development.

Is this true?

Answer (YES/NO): NO